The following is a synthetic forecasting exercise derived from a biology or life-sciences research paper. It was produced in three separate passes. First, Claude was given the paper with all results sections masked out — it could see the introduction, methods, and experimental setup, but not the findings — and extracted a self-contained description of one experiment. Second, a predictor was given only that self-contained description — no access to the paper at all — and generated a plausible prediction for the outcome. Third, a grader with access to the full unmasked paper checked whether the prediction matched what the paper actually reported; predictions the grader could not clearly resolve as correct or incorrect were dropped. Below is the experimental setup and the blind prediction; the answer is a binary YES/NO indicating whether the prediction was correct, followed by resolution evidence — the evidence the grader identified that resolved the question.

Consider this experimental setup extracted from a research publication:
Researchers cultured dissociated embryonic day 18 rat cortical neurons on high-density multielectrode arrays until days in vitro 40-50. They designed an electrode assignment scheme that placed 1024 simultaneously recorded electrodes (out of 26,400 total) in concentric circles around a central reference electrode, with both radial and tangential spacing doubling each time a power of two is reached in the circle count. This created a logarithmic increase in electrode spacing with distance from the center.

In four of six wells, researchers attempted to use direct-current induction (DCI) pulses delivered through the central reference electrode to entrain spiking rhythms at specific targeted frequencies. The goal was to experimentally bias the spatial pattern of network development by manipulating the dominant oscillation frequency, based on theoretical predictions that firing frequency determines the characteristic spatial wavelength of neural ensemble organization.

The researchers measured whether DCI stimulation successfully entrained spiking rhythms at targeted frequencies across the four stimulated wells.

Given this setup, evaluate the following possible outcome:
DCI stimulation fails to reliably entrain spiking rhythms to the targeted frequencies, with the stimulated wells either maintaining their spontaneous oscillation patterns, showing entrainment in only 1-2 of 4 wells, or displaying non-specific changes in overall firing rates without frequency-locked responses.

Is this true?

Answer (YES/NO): YES